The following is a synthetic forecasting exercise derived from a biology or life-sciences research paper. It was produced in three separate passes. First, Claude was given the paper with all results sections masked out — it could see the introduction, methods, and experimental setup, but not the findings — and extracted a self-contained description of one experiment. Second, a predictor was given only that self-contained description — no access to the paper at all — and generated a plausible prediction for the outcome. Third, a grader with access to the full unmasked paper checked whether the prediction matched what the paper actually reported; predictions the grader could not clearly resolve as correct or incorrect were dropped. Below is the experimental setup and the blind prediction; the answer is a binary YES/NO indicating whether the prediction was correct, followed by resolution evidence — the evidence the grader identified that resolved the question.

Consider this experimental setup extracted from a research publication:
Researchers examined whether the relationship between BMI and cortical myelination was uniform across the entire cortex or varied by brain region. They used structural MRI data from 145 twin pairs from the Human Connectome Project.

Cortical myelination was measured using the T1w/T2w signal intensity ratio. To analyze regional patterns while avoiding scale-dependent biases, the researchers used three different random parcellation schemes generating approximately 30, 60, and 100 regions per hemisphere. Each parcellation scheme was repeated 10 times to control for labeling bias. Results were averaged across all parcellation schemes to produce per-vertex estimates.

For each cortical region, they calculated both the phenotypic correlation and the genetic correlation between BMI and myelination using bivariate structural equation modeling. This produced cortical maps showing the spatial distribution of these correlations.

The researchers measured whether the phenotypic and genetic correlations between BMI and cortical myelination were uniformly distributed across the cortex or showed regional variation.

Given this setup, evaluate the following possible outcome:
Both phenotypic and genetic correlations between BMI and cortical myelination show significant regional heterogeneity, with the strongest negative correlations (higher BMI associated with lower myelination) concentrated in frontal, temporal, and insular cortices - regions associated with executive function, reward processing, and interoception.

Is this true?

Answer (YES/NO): NO